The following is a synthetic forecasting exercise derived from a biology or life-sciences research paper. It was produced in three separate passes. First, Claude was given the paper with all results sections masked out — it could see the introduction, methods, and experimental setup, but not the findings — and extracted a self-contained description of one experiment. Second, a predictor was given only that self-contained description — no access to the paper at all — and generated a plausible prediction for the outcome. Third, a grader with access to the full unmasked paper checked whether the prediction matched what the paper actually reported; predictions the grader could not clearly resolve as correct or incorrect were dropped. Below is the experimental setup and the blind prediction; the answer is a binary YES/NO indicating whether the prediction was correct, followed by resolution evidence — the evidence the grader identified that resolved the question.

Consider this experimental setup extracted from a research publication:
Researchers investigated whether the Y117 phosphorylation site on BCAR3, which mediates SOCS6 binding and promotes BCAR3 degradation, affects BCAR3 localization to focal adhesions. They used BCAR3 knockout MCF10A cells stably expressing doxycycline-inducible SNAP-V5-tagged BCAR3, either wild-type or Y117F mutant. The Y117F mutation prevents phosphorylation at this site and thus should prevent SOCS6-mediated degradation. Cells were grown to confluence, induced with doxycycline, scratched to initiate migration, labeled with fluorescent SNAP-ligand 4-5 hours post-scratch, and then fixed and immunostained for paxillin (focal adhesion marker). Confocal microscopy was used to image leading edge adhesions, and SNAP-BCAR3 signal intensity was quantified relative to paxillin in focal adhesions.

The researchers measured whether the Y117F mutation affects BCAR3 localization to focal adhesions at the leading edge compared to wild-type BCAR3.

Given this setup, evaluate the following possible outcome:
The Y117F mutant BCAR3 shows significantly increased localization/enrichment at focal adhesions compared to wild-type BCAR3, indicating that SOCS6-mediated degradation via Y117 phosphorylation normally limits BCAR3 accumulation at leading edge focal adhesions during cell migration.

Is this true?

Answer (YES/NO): NO